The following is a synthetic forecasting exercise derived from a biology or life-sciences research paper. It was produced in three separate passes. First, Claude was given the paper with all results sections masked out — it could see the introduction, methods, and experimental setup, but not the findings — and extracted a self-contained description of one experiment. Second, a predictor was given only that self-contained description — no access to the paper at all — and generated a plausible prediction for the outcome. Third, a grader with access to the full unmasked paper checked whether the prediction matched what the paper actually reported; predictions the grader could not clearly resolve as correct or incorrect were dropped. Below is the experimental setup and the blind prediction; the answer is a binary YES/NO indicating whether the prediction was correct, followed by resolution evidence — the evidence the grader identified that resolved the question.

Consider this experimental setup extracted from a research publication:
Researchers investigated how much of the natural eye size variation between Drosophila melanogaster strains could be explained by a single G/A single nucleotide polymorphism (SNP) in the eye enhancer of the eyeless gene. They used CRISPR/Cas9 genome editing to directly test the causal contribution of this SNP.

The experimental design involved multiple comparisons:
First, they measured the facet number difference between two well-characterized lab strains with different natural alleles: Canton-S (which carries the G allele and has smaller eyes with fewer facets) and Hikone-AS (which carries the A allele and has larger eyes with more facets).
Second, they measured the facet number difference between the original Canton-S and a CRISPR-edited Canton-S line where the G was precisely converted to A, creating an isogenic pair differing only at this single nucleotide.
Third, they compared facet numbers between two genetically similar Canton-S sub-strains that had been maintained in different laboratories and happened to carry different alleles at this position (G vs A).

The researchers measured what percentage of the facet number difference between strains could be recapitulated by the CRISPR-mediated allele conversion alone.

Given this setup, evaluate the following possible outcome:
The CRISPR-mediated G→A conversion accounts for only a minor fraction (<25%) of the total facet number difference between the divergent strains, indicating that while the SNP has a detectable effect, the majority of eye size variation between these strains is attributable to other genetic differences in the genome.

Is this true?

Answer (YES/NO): NO